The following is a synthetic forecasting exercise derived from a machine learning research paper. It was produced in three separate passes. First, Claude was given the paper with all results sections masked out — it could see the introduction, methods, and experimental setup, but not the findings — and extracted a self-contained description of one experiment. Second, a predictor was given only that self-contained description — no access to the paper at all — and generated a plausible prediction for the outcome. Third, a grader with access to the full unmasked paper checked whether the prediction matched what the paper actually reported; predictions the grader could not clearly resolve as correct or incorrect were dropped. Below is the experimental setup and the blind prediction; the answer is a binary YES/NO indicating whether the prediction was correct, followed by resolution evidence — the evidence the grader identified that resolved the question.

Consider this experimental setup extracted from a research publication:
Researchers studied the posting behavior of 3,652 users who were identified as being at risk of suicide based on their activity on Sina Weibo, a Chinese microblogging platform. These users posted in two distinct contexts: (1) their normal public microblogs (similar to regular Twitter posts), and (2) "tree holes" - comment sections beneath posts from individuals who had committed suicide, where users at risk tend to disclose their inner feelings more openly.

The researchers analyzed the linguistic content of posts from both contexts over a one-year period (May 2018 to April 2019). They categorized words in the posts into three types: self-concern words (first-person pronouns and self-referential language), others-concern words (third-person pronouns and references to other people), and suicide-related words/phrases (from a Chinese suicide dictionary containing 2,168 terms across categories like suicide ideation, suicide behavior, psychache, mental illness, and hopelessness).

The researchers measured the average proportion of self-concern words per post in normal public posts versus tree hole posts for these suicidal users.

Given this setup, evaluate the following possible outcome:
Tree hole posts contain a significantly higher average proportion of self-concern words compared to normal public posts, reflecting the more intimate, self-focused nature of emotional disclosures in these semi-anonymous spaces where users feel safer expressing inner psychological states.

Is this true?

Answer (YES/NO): YES